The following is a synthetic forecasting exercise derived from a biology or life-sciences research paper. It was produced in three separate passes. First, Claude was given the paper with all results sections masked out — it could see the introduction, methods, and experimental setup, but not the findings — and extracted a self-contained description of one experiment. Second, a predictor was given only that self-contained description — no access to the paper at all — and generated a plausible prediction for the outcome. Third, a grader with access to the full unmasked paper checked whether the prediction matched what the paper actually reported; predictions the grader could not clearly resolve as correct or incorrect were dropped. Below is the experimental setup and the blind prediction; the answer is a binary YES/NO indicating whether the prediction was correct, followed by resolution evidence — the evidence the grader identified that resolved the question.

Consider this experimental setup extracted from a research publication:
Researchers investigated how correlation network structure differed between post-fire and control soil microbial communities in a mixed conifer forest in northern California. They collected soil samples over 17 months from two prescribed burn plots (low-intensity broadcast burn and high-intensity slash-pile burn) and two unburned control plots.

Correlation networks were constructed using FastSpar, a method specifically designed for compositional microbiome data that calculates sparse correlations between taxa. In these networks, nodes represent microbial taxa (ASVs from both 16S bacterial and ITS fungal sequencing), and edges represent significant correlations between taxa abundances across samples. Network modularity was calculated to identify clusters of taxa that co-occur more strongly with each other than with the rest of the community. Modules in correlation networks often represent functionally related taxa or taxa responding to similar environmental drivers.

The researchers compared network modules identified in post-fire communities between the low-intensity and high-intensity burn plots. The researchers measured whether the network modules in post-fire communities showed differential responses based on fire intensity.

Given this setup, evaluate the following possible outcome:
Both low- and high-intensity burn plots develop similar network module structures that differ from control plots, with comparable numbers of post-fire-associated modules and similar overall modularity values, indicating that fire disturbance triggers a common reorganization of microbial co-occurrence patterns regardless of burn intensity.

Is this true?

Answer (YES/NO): NO